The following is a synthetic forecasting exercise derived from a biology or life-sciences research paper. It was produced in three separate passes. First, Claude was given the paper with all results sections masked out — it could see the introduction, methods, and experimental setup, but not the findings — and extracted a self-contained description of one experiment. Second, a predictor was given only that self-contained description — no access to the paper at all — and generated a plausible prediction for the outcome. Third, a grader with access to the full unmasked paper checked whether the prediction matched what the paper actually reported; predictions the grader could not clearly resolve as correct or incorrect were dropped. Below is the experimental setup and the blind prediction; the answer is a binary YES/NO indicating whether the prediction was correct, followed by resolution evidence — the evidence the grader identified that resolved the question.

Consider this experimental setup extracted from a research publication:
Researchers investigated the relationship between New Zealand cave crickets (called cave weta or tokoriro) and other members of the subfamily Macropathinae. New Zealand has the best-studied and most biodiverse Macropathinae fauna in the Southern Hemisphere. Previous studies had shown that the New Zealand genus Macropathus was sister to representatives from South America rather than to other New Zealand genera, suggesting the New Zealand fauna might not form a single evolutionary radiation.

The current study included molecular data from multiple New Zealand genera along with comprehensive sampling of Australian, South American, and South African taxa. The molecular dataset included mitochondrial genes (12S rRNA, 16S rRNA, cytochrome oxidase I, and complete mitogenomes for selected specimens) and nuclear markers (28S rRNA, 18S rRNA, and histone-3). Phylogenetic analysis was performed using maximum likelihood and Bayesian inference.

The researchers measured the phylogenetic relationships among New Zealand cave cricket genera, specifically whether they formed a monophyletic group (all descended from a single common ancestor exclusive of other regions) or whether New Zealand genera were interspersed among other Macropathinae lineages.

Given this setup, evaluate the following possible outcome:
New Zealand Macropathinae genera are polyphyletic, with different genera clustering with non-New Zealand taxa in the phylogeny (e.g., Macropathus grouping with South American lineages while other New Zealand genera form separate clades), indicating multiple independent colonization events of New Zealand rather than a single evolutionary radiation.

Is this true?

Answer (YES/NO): YES